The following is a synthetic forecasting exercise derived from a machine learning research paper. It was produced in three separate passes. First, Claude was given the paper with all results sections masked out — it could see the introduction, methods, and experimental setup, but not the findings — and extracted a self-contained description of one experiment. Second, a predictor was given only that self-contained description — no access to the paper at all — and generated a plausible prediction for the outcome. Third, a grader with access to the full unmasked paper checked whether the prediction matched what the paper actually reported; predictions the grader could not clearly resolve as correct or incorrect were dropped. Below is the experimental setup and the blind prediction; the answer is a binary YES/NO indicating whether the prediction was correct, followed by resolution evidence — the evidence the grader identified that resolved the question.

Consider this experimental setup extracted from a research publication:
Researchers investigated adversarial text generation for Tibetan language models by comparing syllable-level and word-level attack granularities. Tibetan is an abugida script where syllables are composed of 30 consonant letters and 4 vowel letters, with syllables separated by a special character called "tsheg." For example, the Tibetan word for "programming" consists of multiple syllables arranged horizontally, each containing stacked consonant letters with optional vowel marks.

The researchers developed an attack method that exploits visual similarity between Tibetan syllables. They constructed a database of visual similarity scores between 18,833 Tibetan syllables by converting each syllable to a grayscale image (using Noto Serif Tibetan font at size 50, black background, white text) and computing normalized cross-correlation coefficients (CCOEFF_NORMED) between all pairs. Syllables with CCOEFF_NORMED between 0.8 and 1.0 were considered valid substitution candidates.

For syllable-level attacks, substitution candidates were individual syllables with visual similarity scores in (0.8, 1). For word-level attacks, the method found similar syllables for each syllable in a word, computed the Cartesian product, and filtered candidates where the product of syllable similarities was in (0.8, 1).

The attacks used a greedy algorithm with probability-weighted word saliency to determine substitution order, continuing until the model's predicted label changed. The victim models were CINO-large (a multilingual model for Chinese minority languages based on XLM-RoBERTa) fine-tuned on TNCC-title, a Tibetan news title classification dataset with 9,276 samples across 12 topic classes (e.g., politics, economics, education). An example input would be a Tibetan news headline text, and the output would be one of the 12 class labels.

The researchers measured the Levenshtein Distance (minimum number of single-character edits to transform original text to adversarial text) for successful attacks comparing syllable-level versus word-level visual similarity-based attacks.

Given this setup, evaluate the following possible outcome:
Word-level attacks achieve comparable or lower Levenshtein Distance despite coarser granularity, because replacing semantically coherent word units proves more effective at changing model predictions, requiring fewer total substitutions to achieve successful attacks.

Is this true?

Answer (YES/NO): NO